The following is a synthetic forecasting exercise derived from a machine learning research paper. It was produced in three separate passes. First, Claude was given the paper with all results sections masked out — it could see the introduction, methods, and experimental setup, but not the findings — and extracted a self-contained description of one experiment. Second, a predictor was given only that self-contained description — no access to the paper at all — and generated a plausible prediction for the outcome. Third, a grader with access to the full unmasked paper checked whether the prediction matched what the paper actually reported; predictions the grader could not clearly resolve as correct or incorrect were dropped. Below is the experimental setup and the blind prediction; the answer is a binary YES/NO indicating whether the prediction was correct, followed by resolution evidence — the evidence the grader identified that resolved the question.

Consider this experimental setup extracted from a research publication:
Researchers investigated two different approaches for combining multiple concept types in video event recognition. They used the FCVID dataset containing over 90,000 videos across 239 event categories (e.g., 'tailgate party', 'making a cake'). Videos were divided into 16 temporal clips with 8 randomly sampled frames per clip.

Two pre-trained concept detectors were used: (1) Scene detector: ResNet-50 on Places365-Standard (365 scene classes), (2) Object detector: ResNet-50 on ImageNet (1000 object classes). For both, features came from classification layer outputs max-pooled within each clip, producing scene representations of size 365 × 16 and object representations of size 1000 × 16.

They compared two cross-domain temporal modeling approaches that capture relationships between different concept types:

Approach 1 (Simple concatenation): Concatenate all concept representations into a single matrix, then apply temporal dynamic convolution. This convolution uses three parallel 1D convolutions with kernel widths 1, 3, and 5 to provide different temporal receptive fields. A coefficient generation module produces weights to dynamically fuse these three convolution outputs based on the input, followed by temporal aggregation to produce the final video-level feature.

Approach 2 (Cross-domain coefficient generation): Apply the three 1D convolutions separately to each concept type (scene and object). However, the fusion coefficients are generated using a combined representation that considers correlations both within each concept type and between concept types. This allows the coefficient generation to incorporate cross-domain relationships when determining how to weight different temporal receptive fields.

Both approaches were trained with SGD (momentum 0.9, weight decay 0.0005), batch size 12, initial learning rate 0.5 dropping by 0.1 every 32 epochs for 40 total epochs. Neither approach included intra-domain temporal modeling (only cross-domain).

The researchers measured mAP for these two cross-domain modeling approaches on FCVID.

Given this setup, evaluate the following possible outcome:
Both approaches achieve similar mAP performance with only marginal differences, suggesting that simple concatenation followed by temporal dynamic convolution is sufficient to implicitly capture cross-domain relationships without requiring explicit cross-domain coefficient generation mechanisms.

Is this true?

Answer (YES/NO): YES